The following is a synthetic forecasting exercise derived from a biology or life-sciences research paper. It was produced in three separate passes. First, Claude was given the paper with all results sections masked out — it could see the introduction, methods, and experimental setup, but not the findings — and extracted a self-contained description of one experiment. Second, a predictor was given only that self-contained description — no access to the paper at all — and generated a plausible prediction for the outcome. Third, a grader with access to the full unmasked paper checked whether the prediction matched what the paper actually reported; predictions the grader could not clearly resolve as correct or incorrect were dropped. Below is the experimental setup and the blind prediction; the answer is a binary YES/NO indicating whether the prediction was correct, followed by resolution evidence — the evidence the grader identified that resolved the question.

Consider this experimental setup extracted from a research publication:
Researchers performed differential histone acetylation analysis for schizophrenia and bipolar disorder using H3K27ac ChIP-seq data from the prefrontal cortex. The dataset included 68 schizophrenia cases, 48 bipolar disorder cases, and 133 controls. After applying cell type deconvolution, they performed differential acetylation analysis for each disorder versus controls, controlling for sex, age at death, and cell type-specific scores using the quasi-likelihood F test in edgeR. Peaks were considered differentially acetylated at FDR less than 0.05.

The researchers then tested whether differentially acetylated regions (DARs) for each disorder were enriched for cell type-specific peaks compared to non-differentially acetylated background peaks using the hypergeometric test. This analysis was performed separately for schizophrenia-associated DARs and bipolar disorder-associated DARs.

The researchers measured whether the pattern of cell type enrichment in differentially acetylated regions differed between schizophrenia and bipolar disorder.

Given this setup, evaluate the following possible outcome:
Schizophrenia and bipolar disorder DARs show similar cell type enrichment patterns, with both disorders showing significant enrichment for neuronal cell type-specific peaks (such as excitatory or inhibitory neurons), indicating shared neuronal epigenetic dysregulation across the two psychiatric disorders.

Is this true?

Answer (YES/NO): NO